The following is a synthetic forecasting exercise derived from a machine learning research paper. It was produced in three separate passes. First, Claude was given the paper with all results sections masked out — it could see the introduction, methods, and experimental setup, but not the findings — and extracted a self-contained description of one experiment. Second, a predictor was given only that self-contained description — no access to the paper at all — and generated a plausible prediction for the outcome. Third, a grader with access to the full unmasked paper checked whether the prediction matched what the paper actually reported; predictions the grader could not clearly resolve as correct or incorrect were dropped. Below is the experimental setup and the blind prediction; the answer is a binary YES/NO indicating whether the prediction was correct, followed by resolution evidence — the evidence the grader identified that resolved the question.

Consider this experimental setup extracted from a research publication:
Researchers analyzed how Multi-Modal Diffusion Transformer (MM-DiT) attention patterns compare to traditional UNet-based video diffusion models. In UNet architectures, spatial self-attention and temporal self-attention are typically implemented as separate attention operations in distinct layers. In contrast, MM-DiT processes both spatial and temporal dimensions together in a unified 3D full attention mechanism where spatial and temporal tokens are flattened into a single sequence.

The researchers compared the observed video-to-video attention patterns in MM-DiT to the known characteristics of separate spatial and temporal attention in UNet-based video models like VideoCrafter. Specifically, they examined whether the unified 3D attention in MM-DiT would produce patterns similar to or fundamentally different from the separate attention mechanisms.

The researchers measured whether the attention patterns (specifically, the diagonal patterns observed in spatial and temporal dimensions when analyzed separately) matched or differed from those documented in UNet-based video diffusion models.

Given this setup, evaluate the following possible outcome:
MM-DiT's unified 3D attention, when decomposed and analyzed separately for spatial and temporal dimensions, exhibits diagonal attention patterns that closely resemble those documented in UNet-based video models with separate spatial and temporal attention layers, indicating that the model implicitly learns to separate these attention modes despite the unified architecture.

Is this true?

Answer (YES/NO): YES